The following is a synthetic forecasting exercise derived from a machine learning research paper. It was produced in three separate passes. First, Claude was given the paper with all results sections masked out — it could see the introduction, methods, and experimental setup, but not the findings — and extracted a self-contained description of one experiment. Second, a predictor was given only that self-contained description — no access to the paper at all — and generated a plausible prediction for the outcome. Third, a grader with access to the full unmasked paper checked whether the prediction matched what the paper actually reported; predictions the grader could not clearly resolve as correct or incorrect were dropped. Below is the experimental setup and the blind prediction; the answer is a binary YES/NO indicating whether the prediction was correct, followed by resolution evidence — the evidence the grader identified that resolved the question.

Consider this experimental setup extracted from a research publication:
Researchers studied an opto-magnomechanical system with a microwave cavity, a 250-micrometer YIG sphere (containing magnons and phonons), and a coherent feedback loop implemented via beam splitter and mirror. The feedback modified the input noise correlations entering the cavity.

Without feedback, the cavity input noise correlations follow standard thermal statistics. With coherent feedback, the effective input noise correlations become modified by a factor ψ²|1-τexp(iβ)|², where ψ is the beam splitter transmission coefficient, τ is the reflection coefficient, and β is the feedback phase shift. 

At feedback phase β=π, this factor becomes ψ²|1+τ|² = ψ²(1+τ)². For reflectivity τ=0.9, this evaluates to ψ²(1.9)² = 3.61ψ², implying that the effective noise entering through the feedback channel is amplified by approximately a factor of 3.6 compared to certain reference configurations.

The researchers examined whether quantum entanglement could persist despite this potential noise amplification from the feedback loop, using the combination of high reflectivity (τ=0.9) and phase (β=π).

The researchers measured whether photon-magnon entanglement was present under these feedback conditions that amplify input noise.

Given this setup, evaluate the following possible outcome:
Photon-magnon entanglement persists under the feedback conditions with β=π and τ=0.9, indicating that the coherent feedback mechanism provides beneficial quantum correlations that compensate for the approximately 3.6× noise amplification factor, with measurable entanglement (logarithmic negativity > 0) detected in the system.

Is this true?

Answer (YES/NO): YES